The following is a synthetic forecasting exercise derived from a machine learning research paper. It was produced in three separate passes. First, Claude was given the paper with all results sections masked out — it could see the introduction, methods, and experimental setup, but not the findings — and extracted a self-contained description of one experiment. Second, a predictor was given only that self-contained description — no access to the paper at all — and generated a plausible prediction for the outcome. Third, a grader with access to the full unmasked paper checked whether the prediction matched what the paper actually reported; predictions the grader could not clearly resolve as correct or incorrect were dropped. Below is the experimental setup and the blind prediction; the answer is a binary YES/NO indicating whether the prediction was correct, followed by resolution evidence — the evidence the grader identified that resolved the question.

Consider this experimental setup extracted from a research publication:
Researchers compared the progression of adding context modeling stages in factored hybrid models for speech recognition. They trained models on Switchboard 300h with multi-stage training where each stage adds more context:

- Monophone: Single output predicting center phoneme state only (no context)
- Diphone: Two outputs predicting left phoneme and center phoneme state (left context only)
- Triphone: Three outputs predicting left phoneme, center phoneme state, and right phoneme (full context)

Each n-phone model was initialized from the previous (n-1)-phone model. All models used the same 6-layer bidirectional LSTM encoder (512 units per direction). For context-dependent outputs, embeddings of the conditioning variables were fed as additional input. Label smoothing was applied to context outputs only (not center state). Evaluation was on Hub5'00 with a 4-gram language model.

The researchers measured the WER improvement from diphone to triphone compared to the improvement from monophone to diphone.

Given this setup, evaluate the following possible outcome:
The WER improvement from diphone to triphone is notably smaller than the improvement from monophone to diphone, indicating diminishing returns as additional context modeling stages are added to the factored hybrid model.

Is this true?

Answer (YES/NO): YES